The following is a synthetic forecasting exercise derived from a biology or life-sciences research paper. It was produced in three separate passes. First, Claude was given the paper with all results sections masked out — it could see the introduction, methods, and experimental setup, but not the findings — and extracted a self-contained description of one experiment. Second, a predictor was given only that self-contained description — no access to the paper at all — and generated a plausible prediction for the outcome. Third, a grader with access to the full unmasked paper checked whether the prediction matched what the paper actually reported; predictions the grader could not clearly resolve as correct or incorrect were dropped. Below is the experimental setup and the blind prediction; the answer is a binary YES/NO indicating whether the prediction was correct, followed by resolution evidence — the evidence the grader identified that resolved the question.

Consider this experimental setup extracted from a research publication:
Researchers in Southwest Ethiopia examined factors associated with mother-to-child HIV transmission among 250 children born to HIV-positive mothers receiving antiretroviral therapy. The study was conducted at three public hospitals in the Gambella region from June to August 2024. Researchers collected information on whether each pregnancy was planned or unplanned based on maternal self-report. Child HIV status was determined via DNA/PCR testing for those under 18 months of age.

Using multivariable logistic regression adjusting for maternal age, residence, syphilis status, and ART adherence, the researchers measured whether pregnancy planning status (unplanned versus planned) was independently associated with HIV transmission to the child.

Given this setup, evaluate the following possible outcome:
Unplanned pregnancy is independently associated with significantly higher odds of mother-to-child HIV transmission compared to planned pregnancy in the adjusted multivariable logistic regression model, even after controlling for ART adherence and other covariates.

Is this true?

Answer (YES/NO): YES